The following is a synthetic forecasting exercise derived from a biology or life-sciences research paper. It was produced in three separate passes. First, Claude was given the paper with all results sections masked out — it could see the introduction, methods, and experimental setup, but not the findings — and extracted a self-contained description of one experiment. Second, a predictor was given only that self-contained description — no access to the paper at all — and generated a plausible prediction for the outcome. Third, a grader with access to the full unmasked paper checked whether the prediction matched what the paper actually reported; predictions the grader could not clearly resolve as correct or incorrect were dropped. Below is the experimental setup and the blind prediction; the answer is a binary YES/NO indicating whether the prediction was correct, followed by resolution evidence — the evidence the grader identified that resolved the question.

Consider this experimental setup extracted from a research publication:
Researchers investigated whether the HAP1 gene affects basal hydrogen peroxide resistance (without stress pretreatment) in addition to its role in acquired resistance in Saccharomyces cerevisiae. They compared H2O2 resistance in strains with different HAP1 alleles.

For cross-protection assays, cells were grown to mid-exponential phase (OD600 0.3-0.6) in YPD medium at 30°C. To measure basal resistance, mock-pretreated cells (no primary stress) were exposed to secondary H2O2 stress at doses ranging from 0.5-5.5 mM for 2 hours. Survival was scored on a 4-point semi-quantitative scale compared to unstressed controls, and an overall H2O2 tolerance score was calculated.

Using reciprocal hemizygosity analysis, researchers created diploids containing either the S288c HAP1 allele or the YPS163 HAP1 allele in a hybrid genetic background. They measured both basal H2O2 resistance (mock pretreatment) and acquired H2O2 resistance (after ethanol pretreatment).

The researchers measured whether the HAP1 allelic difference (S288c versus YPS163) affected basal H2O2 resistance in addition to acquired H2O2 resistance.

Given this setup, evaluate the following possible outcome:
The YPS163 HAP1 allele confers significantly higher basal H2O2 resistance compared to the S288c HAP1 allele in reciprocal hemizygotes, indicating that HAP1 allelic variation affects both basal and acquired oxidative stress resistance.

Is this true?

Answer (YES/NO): NO